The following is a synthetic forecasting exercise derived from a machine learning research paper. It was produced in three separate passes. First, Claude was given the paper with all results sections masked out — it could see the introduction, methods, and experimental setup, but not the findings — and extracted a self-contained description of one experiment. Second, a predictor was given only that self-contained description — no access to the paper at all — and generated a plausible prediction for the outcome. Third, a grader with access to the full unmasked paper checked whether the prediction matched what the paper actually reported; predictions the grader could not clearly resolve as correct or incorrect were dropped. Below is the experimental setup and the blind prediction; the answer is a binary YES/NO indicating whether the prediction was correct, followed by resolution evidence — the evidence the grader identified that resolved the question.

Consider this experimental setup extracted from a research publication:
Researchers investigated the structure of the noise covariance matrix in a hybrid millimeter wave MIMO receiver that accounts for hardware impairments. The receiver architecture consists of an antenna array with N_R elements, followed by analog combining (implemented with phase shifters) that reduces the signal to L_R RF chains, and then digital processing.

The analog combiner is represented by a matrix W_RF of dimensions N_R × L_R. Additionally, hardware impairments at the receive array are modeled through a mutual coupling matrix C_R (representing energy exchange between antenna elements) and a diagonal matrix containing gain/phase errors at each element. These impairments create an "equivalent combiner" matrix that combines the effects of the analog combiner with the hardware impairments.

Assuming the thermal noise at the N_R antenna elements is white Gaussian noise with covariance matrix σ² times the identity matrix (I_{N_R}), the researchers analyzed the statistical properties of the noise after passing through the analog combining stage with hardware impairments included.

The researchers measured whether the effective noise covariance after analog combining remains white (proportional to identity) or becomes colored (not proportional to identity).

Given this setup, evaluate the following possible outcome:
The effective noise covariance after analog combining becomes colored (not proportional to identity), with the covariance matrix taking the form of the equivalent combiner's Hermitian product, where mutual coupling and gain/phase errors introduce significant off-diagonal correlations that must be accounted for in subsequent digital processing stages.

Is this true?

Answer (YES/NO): YES